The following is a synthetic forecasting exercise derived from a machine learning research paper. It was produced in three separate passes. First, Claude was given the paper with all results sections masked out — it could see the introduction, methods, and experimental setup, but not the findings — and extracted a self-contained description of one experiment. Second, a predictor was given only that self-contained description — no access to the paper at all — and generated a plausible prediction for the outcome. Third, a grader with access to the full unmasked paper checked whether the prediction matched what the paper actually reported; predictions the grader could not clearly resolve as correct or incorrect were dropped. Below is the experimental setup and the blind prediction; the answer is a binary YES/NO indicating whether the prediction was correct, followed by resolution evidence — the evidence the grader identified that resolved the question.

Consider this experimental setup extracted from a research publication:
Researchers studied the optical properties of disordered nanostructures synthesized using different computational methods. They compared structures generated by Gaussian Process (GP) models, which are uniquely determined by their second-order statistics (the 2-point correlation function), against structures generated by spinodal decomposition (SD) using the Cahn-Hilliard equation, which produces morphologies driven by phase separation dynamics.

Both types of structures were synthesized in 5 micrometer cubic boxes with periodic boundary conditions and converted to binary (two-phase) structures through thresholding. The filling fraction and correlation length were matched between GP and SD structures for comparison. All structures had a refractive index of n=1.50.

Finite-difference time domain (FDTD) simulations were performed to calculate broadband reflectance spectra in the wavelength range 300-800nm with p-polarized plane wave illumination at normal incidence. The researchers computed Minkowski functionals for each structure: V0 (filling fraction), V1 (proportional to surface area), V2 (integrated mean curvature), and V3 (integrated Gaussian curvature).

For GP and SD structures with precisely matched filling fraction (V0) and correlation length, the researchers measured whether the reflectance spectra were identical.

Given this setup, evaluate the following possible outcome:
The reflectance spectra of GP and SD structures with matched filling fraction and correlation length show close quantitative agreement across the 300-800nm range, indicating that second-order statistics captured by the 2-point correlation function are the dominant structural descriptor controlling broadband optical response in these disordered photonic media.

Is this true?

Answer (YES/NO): YES